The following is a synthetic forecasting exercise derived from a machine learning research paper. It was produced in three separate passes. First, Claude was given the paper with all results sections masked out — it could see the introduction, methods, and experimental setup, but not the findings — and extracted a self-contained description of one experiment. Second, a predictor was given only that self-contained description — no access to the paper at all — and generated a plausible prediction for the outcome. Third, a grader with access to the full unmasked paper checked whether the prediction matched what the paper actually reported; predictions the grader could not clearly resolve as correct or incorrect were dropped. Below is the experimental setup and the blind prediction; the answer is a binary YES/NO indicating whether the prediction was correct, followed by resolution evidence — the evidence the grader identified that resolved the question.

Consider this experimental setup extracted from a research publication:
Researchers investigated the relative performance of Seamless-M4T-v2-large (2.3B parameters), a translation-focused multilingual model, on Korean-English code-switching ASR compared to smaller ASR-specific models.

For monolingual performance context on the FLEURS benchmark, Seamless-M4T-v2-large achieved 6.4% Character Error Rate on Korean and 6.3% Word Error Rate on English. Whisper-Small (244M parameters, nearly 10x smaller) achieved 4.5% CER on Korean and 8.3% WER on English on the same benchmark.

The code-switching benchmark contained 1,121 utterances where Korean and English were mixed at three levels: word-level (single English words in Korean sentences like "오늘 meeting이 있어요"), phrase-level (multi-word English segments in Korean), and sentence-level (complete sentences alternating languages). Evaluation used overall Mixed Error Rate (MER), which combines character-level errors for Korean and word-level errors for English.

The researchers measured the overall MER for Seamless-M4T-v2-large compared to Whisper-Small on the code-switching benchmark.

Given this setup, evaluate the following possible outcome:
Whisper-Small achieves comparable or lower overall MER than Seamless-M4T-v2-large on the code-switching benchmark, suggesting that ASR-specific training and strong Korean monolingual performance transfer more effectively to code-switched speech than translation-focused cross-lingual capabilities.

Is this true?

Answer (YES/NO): YES